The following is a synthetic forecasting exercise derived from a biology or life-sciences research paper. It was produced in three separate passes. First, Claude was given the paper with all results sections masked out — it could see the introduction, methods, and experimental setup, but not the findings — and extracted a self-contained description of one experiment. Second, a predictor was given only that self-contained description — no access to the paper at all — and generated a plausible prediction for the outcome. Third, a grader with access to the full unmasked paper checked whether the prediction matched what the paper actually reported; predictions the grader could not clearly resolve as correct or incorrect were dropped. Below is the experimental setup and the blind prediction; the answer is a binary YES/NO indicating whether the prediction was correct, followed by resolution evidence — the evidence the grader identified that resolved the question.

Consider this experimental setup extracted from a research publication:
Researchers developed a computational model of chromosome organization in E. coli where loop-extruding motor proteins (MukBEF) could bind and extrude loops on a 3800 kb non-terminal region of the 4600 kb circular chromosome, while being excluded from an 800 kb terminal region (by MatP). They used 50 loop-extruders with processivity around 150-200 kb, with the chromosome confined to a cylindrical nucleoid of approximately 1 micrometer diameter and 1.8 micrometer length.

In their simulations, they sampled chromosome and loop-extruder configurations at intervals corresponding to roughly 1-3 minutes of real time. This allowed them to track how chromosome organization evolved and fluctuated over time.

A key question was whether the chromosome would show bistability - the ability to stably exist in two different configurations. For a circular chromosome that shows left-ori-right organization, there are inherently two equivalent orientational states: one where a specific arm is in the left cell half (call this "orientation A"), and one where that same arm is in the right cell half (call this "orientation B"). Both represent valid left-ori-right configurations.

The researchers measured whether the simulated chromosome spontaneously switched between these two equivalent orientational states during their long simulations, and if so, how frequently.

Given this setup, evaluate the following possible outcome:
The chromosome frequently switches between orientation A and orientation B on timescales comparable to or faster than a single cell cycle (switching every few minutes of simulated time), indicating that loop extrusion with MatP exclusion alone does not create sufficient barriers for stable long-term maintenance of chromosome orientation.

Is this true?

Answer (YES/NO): NO